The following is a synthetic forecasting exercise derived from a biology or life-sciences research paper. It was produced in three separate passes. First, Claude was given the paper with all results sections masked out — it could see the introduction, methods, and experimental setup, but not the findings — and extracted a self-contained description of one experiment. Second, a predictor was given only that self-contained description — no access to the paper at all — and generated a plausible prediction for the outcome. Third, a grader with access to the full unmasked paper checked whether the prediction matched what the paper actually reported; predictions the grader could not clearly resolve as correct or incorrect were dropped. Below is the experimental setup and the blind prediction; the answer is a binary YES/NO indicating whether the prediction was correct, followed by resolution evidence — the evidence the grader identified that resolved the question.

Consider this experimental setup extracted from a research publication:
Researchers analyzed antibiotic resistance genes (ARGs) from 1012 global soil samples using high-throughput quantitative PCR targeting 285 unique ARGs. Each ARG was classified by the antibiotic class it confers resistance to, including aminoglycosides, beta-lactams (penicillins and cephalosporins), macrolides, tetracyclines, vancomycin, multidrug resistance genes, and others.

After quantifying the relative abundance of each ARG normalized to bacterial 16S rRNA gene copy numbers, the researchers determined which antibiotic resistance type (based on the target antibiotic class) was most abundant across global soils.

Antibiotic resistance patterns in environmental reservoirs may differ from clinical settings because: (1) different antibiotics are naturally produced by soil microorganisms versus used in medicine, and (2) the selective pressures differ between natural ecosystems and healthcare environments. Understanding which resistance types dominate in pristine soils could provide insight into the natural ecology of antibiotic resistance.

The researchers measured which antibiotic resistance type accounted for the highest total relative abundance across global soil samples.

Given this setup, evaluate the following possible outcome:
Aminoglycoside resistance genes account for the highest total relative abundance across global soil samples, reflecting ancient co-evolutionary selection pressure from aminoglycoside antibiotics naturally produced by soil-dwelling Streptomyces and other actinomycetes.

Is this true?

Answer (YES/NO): NO